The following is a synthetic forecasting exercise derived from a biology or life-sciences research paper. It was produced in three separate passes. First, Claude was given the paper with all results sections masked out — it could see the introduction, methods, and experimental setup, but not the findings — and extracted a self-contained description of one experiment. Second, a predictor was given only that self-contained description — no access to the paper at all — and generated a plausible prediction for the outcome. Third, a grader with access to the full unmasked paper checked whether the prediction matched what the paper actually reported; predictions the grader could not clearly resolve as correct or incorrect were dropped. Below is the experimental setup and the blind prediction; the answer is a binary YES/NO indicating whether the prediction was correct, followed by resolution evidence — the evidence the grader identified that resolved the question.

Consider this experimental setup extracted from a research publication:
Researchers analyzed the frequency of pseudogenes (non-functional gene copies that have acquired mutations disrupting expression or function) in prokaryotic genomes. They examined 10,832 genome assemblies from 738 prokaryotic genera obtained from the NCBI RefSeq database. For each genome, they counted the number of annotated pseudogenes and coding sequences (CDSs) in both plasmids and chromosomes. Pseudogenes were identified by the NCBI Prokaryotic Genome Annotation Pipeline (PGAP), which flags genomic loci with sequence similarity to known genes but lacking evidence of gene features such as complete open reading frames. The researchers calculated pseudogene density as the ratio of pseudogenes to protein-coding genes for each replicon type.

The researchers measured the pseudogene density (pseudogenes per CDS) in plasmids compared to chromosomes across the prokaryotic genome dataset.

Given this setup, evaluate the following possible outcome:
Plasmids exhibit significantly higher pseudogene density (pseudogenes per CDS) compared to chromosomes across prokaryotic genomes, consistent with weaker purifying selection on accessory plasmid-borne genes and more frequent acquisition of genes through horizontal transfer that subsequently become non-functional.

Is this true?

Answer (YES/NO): YES